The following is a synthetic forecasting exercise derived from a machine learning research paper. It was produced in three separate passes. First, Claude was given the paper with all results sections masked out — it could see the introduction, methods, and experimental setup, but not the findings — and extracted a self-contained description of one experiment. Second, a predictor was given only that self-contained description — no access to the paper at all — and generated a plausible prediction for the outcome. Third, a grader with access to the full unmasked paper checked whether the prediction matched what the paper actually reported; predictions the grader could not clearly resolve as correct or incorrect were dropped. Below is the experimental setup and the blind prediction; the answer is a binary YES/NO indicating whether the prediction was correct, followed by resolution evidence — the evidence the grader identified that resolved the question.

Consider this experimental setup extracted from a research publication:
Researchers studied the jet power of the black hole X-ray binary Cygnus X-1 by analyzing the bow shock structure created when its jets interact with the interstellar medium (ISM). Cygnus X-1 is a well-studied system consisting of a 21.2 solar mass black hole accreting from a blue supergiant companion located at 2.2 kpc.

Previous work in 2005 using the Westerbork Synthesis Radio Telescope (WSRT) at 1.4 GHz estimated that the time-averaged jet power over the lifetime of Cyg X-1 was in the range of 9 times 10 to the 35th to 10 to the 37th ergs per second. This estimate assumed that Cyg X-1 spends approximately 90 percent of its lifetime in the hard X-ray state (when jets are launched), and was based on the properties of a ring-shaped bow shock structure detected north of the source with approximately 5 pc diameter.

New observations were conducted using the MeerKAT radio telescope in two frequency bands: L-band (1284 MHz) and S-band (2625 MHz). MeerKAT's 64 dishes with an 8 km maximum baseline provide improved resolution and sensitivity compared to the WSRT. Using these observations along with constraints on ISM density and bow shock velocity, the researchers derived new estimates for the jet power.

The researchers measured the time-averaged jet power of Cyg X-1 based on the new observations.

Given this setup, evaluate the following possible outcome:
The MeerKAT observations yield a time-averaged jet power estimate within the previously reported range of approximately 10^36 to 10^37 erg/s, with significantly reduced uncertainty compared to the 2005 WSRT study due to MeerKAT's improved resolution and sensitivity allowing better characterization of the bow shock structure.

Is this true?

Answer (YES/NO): NO